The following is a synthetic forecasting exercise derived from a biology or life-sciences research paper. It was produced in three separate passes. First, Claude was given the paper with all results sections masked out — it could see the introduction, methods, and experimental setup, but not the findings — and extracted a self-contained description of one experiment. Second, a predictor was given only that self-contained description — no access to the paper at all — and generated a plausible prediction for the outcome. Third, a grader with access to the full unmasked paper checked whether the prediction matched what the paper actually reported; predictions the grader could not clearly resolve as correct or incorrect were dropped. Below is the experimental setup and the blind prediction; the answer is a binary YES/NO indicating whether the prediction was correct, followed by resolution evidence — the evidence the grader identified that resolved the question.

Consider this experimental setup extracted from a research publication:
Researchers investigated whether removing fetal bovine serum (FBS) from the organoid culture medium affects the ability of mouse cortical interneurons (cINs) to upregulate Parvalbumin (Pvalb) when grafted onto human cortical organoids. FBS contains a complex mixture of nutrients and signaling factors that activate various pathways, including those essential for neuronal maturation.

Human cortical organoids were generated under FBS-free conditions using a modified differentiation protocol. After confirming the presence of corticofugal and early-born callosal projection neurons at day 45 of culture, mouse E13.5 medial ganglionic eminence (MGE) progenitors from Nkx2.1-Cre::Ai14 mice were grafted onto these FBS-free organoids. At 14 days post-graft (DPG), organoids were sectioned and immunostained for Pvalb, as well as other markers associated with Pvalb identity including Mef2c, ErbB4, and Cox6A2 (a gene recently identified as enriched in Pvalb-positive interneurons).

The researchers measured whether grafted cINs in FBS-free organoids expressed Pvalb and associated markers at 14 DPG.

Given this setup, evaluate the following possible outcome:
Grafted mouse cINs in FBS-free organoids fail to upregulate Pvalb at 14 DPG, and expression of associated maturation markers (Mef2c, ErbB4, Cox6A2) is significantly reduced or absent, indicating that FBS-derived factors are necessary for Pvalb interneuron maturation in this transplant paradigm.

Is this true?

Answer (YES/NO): NO